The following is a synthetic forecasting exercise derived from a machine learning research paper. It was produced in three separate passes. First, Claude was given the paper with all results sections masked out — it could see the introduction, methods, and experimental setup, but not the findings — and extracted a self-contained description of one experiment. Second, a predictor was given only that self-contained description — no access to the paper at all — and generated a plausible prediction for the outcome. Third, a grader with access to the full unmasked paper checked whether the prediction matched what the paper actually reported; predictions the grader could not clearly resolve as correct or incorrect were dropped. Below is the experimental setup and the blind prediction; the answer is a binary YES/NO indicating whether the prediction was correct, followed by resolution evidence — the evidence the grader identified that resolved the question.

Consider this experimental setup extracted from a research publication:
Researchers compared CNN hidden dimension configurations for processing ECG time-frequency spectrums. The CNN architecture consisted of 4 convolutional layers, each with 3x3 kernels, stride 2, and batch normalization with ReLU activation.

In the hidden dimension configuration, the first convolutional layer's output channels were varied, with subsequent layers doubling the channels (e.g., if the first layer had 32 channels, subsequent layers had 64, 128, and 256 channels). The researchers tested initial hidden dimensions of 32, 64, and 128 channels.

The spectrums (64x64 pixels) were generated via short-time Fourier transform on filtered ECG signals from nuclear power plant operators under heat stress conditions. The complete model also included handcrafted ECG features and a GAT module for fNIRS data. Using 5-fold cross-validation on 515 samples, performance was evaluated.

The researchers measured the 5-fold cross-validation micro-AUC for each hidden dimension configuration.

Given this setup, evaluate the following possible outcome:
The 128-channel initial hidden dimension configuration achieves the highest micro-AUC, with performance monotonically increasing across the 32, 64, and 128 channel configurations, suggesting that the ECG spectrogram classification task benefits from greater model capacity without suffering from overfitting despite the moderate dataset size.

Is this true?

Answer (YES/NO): NO